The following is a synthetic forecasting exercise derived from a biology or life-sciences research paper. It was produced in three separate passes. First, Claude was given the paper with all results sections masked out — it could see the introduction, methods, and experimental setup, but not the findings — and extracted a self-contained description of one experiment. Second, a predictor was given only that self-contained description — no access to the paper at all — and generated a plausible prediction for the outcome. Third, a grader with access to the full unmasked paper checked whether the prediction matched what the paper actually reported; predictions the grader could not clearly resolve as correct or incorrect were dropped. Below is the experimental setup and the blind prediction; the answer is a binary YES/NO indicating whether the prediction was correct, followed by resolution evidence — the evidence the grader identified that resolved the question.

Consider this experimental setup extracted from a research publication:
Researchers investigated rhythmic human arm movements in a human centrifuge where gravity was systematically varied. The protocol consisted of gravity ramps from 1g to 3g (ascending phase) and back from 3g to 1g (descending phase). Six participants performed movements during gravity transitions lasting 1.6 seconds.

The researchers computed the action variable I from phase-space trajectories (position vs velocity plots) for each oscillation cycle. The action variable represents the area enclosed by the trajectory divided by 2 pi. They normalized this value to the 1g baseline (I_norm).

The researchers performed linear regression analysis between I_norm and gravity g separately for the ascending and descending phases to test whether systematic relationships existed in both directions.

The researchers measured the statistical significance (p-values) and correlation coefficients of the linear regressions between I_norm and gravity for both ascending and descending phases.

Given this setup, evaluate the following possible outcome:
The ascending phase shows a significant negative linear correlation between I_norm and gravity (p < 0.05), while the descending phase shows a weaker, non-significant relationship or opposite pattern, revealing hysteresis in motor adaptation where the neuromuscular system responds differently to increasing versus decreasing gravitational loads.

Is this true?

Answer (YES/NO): NO